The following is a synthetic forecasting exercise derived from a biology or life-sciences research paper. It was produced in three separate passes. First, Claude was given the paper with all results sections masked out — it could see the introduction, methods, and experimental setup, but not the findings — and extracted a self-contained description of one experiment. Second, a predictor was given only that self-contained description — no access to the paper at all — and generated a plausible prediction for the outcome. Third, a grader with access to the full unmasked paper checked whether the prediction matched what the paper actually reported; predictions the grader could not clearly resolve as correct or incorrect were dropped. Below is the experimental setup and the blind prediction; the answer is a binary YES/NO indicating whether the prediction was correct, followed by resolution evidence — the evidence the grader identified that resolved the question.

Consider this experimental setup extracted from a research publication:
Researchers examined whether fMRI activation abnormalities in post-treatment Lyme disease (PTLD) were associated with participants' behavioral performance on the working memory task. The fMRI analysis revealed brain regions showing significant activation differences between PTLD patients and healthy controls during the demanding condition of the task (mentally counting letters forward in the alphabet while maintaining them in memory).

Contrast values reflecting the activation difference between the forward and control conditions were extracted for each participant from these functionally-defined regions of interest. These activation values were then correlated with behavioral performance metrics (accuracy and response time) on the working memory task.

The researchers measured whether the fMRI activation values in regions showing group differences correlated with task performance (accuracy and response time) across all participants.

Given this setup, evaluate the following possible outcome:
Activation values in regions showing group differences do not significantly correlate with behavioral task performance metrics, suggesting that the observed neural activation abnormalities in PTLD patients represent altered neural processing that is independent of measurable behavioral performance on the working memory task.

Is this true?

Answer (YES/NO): YES